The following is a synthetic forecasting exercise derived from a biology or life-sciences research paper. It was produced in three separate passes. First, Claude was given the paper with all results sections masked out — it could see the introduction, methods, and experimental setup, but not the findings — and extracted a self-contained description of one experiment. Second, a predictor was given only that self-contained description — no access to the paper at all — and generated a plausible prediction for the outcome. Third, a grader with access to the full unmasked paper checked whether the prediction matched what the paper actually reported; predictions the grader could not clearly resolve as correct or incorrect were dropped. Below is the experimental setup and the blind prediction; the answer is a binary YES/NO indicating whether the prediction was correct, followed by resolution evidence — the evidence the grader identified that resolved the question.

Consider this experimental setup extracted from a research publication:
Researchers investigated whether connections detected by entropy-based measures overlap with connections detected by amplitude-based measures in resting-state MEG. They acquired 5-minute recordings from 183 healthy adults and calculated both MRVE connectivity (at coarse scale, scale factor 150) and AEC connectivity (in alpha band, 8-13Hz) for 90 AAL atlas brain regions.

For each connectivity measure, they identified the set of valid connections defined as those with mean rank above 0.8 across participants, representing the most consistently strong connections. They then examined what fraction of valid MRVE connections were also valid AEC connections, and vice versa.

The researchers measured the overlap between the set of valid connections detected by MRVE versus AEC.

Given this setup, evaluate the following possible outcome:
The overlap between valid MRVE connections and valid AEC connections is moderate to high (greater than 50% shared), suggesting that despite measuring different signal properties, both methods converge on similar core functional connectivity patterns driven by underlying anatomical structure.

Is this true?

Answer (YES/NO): YES